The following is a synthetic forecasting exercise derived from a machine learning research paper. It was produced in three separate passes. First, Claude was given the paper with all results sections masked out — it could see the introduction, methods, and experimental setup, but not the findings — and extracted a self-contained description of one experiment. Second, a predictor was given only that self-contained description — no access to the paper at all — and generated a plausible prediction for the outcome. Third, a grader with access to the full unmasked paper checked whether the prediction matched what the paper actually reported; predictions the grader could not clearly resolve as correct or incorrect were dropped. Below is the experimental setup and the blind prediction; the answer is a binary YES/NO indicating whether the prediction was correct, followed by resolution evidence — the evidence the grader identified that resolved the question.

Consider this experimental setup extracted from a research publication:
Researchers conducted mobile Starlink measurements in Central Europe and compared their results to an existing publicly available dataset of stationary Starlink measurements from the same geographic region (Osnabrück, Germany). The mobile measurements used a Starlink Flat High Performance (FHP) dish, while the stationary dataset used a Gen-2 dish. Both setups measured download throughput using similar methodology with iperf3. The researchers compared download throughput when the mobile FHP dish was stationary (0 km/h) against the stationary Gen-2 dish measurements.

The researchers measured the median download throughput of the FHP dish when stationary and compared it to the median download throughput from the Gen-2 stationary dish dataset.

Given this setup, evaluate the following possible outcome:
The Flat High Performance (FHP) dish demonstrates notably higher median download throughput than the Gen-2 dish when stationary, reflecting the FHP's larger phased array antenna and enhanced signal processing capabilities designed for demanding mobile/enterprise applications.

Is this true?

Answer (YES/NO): YES